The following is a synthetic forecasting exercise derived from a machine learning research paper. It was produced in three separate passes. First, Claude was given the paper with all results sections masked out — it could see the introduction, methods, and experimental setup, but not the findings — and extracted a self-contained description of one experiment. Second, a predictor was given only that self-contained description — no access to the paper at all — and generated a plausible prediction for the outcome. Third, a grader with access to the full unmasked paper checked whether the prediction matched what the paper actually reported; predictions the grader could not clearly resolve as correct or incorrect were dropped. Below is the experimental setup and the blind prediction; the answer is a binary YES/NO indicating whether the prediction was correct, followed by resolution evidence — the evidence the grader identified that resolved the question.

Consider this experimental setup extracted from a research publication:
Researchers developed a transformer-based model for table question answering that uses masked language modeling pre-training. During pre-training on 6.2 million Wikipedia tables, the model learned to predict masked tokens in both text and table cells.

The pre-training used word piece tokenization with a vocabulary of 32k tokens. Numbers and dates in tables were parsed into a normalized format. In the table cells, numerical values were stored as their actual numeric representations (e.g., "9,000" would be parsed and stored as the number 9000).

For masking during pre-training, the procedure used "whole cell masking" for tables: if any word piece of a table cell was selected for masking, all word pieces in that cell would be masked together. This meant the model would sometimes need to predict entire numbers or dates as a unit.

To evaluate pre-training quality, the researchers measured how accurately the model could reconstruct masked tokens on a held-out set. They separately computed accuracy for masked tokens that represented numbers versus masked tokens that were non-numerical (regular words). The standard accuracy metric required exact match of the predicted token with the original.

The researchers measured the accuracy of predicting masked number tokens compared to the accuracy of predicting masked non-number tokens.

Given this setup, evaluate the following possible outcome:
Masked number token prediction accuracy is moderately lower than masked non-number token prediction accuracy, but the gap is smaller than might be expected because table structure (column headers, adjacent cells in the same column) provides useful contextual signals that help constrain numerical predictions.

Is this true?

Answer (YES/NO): NO